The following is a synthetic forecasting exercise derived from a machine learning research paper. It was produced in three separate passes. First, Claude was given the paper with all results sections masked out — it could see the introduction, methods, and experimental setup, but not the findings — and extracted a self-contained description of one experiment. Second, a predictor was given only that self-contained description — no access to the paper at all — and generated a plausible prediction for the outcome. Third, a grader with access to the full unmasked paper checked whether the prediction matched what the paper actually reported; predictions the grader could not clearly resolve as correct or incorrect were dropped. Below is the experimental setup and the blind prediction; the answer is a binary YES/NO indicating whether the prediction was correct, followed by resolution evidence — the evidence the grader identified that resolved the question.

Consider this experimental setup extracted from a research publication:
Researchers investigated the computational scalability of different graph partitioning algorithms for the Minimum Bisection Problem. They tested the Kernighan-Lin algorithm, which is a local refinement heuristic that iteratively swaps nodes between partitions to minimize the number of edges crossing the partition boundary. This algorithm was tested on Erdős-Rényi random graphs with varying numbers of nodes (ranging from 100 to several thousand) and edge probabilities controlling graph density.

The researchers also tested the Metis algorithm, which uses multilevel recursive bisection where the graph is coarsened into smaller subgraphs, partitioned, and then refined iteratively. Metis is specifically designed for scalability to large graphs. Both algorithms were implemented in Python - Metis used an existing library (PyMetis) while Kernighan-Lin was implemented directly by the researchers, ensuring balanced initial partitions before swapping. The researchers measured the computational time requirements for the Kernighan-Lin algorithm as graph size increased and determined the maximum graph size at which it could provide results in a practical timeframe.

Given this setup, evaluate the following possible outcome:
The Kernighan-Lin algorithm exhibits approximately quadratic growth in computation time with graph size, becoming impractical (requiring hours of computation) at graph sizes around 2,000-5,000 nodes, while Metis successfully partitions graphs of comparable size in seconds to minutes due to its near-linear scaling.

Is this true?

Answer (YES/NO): NO